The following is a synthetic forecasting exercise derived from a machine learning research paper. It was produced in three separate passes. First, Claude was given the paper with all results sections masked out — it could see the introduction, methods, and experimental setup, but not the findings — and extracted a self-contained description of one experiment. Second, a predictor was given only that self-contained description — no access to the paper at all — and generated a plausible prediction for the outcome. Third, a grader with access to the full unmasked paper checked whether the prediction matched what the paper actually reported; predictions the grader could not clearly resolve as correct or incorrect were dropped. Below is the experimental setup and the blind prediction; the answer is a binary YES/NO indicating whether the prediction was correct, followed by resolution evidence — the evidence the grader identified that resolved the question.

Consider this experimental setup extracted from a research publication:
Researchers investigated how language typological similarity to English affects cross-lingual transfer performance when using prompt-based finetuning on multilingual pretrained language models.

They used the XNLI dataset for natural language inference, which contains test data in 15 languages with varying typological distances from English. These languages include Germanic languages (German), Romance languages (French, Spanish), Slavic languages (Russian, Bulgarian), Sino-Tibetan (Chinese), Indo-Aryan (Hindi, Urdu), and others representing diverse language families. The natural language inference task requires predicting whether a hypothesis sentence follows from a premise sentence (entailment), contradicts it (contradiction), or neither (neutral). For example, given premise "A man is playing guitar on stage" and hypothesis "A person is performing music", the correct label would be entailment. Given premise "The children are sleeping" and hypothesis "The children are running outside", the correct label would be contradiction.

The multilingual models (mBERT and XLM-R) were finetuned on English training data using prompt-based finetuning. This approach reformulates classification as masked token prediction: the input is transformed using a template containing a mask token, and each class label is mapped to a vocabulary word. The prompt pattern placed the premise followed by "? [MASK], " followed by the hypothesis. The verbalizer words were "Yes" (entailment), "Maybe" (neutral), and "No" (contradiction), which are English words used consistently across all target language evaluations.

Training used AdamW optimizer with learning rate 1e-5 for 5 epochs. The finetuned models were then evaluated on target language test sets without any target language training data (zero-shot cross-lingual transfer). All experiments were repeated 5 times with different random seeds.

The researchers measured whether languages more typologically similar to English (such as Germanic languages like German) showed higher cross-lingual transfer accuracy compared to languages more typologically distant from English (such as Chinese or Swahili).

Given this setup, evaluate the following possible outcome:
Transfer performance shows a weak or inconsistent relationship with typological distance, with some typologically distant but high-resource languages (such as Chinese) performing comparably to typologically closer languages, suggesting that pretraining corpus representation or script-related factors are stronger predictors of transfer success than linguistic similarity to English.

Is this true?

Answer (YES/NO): NO